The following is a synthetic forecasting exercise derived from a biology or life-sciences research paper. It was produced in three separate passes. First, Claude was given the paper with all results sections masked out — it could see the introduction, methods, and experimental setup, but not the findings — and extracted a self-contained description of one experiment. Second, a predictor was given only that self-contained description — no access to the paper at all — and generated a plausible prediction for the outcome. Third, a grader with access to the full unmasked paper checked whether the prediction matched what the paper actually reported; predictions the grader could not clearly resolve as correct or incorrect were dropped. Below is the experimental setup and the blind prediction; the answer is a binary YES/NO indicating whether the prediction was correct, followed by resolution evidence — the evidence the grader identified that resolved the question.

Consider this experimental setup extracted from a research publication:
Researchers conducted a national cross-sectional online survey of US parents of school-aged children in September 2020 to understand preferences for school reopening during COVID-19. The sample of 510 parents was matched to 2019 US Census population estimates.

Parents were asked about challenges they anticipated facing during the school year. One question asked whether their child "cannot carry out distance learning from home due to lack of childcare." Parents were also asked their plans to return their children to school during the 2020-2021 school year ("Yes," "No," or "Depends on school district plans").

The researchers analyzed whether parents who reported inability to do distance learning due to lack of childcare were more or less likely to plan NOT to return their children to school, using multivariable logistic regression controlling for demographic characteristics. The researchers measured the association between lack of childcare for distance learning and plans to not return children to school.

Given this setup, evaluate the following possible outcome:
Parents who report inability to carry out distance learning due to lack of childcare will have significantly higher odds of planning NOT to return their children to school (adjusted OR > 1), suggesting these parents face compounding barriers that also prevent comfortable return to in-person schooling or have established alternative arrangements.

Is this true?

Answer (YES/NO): NO